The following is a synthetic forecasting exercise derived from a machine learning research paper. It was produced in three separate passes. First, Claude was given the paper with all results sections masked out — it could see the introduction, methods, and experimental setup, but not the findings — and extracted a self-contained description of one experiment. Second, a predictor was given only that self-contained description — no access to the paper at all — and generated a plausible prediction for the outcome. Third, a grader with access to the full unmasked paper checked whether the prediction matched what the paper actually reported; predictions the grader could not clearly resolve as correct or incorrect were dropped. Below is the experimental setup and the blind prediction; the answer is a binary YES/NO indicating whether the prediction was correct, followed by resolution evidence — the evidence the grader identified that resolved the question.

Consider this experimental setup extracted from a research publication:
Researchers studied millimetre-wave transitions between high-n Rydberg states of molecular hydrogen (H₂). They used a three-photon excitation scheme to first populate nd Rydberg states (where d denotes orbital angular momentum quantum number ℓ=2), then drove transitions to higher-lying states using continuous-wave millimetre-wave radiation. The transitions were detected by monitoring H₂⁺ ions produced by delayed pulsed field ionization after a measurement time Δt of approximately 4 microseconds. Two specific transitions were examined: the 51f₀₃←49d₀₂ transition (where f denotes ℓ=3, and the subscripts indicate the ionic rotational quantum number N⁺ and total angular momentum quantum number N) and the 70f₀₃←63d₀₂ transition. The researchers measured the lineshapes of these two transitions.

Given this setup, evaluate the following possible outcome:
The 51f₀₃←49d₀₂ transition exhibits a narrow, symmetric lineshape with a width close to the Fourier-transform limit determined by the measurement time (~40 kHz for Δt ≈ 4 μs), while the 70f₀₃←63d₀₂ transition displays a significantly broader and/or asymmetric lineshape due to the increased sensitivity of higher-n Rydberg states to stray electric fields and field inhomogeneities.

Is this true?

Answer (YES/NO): NO